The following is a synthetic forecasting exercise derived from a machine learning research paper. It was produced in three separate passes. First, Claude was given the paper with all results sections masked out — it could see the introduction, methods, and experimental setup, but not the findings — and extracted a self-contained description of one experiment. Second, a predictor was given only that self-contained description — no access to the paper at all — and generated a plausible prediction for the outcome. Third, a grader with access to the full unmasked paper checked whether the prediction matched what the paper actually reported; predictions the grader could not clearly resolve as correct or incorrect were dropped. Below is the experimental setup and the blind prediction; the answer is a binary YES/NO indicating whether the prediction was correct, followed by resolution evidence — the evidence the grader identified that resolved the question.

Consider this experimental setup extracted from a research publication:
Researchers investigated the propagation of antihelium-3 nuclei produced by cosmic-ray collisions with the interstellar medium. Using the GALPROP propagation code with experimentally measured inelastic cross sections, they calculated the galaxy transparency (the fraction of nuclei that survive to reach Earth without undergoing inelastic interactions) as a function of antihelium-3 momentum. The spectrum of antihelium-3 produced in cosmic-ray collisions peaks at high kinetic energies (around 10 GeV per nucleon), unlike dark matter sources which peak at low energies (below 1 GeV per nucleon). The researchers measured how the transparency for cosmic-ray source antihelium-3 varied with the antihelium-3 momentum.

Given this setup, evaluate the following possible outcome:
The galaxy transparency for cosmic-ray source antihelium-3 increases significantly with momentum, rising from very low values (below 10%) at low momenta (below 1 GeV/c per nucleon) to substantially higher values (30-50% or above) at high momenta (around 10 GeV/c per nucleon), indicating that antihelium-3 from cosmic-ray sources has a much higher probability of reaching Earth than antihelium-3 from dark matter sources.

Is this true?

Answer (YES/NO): NO